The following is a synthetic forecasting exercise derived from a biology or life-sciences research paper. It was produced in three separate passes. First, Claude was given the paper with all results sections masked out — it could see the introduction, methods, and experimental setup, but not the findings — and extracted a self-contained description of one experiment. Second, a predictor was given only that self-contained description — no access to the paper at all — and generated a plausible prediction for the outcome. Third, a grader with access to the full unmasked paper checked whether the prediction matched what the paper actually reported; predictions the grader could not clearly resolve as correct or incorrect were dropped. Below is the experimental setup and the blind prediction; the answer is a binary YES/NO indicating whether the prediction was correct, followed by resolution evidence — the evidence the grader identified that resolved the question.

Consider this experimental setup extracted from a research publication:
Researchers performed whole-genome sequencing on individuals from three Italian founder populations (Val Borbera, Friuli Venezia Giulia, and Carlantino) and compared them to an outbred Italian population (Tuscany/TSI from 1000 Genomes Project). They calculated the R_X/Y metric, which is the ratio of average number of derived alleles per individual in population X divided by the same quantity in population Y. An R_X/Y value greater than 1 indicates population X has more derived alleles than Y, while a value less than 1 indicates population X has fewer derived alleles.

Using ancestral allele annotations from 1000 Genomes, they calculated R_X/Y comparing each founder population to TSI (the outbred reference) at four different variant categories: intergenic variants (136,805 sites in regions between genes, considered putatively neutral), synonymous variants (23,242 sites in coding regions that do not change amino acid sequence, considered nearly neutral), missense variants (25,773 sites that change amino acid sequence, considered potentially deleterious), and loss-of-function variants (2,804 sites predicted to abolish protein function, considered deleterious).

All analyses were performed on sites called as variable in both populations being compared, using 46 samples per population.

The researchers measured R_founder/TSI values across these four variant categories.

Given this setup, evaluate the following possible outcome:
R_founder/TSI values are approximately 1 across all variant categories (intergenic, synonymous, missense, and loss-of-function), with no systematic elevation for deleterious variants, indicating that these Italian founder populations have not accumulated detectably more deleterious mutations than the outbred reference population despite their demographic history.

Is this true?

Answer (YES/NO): NO